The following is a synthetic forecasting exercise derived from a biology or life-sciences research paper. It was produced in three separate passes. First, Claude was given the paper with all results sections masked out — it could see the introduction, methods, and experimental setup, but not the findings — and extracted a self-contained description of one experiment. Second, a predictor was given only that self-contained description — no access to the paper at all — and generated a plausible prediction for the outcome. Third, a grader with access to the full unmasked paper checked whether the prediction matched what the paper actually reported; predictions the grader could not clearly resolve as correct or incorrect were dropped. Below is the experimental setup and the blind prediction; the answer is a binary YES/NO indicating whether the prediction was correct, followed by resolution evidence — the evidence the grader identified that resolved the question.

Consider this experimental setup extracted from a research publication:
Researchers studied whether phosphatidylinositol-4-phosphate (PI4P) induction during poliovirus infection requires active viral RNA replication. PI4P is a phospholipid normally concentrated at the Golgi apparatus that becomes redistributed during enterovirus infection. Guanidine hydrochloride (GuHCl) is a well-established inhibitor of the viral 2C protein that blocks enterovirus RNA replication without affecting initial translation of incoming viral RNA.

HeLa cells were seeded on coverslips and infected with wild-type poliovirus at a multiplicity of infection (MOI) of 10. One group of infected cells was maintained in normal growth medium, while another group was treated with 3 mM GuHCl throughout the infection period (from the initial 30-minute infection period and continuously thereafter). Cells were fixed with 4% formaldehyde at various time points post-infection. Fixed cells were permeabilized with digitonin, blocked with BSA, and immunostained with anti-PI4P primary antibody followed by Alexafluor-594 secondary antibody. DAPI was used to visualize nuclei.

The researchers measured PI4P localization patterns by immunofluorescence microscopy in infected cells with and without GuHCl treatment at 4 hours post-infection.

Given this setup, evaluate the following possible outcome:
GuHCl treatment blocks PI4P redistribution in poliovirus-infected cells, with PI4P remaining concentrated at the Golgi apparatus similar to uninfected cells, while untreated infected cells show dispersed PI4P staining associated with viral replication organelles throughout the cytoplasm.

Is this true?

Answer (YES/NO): NO